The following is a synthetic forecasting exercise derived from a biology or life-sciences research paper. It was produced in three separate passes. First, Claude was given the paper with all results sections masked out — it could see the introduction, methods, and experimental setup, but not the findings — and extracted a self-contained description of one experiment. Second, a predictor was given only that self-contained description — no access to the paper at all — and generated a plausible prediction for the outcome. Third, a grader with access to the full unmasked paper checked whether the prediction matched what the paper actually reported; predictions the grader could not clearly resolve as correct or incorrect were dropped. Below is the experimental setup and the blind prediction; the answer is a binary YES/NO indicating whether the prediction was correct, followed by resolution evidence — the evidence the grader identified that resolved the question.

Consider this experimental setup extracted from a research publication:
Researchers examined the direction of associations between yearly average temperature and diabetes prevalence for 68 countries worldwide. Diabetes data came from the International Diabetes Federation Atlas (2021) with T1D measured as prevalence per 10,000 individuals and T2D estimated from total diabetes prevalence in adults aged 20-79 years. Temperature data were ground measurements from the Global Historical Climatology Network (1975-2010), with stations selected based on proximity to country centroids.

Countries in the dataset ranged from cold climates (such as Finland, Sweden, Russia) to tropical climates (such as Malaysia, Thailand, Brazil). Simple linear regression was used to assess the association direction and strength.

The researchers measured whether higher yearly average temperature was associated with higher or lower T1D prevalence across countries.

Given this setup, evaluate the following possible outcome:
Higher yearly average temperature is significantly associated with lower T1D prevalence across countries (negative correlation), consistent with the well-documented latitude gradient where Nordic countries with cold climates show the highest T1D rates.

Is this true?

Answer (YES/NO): YES